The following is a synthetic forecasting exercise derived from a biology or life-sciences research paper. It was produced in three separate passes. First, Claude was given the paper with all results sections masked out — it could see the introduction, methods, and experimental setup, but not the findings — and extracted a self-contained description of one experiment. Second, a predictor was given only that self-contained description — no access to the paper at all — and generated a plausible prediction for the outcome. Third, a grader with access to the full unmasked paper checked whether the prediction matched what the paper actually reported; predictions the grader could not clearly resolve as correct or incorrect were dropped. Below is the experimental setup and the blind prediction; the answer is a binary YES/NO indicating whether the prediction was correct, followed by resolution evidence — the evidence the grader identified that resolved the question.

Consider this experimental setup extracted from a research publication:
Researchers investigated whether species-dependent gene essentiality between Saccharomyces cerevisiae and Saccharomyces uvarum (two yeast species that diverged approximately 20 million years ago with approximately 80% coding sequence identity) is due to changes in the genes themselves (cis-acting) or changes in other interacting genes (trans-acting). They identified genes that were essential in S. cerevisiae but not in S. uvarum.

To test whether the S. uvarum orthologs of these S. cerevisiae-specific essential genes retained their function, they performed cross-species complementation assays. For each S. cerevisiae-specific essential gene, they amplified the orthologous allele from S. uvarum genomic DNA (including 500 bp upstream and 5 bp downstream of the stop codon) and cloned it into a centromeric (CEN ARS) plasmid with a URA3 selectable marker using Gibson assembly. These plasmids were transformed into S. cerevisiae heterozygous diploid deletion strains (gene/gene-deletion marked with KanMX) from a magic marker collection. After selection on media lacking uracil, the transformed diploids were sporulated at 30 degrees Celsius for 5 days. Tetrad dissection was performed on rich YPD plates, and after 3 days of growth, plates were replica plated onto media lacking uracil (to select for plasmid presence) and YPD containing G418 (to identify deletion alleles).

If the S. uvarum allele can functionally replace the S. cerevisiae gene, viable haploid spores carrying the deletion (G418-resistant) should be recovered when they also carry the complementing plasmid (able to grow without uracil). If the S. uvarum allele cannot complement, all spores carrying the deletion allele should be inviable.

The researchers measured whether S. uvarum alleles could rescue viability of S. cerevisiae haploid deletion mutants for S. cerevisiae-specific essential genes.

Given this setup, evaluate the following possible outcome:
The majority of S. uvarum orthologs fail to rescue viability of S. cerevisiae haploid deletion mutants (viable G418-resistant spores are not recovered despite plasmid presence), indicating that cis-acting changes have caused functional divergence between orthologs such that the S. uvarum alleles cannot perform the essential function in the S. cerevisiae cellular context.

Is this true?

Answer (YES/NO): NO